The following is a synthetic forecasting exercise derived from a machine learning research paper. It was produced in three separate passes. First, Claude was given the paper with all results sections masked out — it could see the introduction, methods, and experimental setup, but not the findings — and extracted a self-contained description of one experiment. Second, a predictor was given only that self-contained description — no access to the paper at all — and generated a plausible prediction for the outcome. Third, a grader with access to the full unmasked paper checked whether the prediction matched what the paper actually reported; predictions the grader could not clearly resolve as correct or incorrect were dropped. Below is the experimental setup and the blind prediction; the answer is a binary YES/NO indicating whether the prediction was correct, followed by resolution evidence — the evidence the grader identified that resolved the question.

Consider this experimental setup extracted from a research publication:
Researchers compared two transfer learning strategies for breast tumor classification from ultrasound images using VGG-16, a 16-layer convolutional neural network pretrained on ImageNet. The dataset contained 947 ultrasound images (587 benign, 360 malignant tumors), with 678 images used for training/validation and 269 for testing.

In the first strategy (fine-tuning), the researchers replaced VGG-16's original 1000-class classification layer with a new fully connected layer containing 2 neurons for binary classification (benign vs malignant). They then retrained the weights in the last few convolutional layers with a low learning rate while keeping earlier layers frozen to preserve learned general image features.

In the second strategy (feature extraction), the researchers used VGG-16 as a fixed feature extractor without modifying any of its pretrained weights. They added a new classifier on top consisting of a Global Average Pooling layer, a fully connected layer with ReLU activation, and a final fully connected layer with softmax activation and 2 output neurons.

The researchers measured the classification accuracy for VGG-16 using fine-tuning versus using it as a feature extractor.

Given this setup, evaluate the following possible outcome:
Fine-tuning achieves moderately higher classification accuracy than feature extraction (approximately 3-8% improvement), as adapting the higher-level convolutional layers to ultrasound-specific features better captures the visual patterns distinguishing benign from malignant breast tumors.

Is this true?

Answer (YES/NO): YES